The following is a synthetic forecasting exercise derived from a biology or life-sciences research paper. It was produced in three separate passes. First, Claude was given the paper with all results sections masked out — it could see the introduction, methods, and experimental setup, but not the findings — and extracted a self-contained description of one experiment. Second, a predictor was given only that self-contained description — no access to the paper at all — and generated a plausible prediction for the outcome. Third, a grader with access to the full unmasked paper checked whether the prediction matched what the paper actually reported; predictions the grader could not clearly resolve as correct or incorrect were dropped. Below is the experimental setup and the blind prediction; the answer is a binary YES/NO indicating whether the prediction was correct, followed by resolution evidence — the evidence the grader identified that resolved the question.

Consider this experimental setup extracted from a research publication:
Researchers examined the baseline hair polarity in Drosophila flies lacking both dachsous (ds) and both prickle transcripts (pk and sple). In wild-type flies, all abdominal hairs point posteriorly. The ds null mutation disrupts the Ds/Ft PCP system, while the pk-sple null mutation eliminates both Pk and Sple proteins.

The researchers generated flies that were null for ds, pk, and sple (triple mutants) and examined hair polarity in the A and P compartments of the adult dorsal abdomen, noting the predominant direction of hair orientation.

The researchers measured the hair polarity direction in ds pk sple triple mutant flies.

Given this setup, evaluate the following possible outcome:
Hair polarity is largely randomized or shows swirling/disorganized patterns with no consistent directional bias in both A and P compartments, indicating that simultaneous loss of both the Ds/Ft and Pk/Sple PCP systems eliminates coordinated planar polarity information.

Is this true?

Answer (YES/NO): NO